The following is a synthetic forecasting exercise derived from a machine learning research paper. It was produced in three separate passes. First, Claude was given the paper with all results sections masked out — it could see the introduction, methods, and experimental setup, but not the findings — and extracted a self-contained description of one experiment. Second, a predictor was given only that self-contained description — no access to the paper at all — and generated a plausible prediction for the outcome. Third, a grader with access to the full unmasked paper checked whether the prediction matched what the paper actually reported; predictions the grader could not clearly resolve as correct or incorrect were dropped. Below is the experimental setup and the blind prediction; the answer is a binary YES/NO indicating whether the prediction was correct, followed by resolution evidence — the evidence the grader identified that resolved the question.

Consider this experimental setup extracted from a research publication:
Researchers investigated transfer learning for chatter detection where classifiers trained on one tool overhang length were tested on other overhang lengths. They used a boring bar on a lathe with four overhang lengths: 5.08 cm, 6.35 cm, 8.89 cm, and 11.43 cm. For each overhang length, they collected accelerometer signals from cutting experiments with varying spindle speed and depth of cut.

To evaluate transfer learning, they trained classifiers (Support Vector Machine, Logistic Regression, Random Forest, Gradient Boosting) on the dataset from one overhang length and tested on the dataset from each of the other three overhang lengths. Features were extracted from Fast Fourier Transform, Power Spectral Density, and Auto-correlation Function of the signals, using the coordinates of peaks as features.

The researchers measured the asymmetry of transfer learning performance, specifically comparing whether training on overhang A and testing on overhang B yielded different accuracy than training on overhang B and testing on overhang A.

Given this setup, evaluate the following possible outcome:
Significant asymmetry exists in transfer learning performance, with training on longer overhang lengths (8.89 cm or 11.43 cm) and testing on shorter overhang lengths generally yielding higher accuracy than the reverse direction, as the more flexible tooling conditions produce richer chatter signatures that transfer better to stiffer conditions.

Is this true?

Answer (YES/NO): NO